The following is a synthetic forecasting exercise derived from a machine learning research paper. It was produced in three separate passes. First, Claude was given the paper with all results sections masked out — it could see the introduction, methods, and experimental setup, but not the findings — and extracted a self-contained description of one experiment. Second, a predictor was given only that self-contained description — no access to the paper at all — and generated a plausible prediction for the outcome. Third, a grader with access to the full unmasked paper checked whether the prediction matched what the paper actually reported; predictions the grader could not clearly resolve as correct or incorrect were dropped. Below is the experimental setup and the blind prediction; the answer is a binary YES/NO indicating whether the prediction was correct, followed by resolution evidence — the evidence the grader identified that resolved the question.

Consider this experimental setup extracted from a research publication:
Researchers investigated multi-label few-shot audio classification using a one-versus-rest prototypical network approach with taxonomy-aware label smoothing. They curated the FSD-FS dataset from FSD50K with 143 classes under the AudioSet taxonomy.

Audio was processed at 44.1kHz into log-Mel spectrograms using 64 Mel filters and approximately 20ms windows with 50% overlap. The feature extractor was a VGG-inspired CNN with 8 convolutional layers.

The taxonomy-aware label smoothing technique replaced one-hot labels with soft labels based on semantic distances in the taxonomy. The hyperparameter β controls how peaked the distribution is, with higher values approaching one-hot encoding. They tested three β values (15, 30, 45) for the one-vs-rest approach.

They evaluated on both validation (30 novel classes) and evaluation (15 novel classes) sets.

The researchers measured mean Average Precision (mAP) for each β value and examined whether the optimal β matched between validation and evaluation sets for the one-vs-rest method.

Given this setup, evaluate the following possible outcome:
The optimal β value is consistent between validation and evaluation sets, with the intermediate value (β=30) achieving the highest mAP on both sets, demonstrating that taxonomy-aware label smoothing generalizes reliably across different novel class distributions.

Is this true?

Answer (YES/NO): NO